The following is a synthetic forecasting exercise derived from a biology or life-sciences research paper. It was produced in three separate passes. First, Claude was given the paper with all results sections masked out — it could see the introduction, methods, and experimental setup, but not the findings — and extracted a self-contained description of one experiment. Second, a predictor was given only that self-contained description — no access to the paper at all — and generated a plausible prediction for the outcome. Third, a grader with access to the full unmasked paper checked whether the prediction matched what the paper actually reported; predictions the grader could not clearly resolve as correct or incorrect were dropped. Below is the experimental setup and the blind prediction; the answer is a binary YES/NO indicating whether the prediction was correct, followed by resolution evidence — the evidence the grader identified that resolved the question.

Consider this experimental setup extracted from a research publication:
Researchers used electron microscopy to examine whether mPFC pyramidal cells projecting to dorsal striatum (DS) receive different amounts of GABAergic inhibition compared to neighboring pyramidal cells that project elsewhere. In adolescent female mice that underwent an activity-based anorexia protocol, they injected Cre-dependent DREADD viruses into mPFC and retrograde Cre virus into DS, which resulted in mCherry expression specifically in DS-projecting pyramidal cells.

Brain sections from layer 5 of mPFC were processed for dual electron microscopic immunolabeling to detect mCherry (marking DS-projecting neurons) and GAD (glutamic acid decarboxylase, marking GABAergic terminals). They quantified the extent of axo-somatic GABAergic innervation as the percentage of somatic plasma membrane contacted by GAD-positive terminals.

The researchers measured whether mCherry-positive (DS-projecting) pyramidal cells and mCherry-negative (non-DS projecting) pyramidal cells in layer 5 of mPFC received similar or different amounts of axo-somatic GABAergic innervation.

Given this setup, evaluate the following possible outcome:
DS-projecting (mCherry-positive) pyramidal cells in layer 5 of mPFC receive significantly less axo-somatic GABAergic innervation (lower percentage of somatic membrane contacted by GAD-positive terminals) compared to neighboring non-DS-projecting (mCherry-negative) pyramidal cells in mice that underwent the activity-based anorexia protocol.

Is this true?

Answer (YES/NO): YES